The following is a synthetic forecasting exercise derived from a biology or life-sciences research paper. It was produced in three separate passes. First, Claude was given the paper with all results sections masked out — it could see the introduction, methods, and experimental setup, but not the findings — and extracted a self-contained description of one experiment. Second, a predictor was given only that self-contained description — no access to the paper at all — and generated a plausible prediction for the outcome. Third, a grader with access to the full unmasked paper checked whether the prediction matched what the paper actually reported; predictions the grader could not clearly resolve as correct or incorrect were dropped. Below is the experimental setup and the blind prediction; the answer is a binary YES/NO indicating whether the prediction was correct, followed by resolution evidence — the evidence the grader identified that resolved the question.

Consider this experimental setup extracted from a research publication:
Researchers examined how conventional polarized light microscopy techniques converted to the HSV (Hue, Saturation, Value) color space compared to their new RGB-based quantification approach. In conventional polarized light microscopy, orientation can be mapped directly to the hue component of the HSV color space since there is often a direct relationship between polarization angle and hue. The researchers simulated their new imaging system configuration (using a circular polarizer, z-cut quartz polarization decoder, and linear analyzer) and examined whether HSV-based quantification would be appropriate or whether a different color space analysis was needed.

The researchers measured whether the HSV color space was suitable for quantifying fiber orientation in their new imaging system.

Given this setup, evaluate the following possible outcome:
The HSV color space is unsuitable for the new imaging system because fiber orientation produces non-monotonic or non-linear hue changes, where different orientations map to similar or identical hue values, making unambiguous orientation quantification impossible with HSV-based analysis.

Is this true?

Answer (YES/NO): NO